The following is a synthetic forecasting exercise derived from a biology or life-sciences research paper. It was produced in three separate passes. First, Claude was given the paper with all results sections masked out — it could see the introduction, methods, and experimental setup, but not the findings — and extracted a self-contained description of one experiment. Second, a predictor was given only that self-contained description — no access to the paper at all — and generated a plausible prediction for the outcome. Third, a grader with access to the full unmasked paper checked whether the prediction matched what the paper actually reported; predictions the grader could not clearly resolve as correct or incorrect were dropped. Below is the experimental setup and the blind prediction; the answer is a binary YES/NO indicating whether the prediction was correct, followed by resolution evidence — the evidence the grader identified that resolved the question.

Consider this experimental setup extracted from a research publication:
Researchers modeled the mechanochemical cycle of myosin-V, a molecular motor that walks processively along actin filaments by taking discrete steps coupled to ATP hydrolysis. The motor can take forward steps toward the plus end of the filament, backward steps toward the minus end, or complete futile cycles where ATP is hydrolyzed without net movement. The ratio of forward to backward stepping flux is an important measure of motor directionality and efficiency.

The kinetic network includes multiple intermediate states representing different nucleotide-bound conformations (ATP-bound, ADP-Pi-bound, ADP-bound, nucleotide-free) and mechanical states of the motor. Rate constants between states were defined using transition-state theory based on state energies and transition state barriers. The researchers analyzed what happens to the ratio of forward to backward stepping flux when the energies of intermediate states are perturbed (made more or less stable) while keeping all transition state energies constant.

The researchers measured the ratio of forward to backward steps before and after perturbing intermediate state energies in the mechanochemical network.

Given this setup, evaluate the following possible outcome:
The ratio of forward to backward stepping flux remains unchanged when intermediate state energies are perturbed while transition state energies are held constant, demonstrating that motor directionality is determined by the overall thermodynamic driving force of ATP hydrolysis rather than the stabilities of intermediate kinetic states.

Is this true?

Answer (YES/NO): NO